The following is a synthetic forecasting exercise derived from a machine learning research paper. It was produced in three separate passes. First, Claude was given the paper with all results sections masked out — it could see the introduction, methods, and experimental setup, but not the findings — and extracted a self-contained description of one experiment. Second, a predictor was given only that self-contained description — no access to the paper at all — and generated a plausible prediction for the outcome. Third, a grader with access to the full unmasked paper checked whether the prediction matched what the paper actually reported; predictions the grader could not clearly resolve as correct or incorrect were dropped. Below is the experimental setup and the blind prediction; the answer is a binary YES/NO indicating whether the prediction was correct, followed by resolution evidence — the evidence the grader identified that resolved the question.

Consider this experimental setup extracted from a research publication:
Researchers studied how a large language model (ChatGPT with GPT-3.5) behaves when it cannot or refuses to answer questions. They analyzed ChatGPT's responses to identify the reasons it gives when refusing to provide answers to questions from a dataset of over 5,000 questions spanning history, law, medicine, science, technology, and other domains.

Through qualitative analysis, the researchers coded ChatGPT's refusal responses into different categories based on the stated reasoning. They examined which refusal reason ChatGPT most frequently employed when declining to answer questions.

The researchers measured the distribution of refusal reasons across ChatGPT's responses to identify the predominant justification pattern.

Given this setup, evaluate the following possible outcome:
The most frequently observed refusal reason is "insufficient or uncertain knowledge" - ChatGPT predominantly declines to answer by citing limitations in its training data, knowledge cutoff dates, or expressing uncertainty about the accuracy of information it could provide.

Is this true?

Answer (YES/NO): NO